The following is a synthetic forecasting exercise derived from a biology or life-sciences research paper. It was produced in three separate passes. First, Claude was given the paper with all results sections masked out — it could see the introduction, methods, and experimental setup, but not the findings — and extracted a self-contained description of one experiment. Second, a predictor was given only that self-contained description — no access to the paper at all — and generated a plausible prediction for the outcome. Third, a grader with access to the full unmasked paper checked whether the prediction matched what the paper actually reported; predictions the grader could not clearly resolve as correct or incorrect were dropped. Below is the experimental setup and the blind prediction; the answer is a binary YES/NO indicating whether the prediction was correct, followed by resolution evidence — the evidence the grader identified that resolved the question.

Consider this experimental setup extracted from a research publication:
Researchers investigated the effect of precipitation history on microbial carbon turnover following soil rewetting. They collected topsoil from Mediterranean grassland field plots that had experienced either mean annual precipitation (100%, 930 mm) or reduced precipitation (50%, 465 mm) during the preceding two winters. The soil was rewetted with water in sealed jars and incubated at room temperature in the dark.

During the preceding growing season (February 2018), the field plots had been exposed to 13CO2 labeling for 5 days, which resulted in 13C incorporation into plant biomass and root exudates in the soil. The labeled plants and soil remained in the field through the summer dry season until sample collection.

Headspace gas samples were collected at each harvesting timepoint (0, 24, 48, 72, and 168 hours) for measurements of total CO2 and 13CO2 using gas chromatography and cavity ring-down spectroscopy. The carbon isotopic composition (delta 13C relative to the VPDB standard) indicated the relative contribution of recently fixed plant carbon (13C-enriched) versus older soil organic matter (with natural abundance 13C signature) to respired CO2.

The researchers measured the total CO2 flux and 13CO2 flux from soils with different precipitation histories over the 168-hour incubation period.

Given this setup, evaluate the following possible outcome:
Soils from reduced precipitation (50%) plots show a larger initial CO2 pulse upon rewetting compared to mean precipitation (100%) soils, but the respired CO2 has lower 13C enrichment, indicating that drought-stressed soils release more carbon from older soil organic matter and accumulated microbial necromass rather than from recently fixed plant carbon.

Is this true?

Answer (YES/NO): NO